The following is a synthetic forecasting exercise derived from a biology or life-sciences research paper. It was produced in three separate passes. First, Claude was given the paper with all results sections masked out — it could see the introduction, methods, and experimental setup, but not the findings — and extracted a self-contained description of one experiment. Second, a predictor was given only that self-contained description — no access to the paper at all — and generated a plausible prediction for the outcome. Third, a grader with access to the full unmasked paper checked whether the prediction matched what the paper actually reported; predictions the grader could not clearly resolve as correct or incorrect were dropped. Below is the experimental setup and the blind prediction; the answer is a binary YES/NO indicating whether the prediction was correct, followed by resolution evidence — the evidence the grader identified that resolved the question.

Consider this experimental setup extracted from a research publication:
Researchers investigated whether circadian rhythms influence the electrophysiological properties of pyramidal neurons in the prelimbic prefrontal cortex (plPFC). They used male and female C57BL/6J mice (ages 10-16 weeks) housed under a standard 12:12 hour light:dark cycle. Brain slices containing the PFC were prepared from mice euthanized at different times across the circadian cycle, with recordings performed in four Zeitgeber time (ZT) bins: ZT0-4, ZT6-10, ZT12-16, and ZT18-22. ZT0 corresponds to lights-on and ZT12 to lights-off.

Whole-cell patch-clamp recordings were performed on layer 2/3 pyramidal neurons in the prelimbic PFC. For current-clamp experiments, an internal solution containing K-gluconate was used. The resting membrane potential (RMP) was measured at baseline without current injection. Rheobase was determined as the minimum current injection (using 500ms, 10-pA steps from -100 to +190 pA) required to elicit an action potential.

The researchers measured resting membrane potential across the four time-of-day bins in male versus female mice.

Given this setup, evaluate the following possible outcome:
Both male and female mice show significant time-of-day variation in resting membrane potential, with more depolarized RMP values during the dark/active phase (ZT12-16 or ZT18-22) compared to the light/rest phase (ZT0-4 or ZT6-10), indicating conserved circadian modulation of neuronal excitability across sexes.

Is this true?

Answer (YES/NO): NO